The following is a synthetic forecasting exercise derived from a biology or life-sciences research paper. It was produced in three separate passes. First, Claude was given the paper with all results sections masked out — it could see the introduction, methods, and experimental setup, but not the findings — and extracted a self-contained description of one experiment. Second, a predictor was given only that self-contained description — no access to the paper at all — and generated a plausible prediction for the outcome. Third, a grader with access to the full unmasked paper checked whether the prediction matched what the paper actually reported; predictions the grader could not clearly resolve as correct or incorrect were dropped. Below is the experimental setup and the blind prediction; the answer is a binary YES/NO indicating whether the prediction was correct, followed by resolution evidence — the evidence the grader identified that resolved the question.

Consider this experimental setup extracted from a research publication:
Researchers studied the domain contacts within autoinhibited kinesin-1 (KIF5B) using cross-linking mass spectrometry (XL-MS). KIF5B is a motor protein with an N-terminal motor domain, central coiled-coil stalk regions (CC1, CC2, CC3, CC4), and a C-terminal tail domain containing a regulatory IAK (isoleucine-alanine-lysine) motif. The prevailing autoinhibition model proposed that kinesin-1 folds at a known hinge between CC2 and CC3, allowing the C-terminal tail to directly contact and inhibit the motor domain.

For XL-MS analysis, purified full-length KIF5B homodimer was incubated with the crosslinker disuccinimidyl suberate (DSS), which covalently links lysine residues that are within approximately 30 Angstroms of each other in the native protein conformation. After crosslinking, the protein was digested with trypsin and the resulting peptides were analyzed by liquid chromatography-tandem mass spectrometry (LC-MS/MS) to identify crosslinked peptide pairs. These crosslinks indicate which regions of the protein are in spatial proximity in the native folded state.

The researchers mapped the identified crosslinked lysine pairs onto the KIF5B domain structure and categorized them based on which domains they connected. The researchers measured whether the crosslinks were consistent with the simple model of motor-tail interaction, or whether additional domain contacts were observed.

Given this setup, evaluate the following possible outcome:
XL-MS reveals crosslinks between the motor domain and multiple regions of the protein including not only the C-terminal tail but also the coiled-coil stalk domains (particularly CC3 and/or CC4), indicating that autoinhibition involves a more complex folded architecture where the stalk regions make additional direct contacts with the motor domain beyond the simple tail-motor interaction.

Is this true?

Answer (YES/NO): YES